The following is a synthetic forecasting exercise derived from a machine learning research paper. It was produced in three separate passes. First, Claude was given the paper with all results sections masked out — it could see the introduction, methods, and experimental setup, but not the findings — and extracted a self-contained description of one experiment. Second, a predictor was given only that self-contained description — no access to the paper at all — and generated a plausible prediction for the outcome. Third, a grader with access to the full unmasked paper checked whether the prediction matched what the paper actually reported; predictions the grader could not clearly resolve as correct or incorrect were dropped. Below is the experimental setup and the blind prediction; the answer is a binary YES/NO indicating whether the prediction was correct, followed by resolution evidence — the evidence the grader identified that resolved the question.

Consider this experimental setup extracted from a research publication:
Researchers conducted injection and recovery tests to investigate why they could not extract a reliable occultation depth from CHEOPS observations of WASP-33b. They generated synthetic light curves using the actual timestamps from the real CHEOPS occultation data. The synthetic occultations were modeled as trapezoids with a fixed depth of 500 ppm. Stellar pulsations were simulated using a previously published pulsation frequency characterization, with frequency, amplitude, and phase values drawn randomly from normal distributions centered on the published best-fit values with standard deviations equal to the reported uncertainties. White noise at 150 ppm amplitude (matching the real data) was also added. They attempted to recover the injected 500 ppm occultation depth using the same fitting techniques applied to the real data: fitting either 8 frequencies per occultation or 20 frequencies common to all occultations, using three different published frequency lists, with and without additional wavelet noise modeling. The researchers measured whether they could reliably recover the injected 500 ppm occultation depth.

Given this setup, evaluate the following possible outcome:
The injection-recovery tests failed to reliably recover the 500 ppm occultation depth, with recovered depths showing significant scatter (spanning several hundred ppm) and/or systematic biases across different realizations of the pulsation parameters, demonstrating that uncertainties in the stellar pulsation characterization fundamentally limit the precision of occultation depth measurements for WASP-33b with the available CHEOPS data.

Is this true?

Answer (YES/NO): YES